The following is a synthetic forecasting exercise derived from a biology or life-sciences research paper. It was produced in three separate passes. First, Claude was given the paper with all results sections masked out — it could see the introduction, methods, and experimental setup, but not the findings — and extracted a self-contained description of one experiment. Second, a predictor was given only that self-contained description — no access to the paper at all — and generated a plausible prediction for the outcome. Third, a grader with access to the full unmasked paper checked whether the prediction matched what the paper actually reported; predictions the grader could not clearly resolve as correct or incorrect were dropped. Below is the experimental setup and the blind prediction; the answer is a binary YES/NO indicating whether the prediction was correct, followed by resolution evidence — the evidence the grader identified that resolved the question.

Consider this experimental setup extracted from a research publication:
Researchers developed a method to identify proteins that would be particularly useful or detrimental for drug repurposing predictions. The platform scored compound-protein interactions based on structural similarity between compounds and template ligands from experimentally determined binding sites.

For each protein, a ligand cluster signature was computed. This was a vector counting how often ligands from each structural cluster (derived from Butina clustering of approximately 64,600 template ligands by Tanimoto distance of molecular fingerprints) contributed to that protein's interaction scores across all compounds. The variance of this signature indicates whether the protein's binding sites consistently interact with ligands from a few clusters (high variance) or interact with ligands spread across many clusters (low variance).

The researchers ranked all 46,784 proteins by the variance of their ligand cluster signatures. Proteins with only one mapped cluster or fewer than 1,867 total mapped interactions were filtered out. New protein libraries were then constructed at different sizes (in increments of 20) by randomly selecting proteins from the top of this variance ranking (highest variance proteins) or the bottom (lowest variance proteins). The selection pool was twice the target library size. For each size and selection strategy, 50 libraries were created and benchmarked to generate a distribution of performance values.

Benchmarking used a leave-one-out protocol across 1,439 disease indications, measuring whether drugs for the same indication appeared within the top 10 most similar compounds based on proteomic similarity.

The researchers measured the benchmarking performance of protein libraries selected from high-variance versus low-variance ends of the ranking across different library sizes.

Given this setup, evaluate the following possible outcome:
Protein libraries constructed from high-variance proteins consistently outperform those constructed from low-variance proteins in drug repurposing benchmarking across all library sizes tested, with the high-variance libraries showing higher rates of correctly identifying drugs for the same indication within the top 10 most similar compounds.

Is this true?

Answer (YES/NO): NO